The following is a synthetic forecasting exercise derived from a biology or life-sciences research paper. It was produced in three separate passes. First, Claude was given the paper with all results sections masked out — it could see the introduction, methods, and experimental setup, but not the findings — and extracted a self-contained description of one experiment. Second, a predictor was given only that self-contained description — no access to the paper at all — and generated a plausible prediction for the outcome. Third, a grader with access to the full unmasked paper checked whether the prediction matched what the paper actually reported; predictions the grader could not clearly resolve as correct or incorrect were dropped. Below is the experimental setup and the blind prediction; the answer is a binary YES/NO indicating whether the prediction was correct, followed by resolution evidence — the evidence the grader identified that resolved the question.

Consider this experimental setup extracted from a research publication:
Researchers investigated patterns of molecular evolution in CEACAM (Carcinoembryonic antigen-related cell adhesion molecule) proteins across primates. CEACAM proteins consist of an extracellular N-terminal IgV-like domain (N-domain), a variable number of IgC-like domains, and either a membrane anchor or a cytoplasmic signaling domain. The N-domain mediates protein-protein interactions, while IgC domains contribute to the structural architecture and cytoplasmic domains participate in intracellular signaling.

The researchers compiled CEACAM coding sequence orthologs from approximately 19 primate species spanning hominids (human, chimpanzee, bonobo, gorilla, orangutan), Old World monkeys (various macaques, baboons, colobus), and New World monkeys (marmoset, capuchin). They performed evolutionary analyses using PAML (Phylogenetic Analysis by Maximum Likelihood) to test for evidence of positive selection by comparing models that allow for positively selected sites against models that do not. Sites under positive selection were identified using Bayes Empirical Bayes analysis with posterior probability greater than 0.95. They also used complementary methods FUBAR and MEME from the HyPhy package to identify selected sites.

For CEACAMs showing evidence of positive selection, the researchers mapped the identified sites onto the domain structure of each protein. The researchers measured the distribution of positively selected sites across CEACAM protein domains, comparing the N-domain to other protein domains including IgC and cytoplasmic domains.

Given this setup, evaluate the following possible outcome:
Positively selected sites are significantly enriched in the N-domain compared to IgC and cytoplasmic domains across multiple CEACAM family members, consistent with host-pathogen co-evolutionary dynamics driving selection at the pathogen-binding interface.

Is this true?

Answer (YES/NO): YES